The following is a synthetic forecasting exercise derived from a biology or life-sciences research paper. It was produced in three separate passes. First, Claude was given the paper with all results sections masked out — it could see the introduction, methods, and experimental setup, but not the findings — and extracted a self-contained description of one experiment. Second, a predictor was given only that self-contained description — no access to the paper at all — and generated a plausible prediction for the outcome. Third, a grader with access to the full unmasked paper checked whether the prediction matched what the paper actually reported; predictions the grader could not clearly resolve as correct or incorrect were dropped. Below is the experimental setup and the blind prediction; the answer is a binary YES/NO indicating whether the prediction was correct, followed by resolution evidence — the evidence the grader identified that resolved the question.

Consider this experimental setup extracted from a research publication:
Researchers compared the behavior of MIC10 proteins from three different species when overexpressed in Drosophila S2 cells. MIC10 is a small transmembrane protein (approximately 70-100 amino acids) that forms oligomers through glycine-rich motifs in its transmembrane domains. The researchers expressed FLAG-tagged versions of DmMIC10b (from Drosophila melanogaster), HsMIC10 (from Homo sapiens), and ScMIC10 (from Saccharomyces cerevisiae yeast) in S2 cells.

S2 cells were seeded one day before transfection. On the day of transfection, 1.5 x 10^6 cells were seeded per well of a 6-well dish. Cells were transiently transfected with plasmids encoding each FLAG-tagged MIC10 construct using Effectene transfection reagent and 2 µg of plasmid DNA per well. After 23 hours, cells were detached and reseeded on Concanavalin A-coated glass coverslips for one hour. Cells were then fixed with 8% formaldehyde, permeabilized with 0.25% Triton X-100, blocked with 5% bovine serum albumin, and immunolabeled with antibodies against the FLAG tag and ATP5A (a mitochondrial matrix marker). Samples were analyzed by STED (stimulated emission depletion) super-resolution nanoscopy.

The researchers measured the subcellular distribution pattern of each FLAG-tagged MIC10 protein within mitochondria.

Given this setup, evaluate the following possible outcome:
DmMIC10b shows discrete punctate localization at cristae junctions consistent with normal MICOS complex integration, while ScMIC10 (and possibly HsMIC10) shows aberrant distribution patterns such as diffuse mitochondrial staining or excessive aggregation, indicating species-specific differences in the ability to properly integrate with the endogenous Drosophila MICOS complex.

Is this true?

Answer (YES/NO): NO